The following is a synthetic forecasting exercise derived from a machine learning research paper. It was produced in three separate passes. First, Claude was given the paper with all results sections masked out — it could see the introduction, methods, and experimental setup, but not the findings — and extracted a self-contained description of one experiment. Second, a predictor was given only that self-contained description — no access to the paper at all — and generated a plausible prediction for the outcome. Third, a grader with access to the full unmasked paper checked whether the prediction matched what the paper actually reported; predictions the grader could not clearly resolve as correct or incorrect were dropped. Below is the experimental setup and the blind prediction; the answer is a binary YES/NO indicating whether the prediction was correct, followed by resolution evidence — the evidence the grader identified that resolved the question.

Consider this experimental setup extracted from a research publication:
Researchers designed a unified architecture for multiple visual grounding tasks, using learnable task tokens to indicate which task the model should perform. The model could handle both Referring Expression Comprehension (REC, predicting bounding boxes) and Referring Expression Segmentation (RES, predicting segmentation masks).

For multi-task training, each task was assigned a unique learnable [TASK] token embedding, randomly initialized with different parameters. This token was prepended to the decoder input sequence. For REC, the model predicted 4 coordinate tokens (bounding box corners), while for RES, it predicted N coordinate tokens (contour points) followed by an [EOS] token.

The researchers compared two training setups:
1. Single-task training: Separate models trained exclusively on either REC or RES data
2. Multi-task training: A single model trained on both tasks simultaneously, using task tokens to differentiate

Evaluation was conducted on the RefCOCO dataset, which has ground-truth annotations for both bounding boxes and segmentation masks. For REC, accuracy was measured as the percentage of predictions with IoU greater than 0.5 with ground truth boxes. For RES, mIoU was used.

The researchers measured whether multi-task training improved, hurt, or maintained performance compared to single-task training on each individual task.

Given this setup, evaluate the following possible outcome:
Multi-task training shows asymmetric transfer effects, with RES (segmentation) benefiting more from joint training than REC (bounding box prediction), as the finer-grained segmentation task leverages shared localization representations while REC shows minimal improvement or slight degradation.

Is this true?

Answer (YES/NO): NO